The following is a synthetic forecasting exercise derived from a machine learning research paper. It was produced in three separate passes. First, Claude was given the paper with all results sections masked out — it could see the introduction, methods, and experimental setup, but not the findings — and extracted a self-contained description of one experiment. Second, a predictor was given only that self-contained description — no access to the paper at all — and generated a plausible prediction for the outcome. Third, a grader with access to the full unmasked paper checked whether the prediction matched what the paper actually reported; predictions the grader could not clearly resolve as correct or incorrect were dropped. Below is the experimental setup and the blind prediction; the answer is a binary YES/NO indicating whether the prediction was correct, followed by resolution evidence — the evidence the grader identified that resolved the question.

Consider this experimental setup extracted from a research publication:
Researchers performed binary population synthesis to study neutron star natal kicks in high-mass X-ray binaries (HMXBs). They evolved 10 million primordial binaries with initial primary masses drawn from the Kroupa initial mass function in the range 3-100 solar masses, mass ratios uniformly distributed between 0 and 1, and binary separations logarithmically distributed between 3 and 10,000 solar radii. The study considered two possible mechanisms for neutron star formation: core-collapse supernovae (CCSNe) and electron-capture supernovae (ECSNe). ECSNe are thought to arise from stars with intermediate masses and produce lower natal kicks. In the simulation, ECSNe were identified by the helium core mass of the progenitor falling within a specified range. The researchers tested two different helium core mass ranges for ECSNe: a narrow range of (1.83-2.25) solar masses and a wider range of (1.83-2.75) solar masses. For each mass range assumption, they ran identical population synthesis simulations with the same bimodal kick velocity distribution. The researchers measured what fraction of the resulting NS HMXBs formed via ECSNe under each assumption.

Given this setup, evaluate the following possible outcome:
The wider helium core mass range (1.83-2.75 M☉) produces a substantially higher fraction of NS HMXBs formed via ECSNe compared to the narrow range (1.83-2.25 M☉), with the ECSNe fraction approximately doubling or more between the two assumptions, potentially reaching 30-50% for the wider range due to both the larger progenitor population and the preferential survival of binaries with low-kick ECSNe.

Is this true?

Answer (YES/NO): NO